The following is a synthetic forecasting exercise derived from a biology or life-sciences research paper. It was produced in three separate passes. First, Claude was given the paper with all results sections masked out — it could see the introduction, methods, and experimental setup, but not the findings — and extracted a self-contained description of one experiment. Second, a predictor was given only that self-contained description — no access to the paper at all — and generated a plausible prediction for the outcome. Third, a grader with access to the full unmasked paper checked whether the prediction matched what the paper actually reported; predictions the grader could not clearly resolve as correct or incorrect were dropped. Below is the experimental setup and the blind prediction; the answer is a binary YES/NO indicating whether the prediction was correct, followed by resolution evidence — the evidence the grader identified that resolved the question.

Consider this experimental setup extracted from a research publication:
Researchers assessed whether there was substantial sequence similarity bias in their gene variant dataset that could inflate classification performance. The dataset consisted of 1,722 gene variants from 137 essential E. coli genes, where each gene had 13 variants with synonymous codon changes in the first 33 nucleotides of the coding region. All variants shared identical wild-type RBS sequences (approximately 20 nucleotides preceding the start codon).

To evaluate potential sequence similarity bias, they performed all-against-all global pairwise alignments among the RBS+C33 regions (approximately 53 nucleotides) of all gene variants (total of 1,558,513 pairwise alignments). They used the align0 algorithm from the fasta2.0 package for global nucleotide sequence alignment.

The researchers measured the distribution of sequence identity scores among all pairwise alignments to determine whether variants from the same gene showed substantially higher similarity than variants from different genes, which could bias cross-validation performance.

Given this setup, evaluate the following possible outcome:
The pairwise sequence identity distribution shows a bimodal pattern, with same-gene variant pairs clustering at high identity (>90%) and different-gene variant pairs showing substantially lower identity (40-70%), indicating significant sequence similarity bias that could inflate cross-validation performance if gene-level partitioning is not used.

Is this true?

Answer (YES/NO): NO